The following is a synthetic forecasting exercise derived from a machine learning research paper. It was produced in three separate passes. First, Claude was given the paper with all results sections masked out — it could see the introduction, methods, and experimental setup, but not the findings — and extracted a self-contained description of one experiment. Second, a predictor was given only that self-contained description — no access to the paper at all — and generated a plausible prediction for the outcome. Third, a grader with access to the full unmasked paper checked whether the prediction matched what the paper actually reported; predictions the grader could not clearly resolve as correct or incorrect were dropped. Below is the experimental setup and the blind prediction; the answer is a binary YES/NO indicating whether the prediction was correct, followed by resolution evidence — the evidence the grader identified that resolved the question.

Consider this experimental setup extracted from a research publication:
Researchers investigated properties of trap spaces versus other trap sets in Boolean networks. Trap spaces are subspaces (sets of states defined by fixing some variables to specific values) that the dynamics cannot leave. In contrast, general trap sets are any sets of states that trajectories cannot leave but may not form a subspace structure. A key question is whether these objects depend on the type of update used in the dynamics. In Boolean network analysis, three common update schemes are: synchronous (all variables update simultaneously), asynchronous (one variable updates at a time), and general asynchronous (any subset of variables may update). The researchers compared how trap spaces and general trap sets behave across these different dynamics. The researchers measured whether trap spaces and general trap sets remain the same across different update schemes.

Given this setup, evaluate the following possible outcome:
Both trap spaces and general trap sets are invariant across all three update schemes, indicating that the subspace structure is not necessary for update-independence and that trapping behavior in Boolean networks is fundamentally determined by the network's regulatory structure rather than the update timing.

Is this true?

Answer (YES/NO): NO